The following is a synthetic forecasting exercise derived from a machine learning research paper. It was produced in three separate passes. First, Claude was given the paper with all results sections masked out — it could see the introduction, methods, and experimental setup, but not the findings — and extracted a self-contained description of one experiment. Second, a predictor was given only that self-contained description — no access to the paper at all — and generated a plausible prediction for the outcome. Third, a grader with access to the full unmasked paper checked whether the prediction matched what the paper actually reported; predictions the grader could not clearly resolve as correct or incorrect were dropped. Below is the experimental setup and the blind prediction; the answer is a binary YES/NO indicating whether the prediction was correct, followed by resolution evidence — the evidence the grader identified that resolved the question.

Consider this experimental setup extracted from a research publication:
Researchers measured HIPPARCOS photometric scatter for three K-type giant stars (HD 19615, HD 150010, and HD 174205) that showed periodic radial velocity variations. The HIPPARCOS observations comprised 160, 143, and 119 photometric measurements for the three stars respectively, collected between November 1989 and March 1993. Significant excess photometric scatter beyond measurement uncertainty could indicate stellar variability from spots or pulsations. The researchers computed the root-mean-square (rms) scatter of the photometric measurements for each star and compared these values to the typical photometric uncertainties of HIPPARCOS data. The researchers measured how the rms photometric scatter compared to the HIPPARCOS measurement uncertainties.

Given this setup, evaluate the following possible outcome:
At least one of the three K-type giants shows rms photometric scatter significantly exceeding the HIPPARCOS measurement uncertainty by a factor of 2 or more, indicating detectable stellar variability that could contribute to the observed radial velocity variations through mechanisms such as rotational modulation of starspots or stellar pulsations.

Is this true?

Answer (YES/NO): NO